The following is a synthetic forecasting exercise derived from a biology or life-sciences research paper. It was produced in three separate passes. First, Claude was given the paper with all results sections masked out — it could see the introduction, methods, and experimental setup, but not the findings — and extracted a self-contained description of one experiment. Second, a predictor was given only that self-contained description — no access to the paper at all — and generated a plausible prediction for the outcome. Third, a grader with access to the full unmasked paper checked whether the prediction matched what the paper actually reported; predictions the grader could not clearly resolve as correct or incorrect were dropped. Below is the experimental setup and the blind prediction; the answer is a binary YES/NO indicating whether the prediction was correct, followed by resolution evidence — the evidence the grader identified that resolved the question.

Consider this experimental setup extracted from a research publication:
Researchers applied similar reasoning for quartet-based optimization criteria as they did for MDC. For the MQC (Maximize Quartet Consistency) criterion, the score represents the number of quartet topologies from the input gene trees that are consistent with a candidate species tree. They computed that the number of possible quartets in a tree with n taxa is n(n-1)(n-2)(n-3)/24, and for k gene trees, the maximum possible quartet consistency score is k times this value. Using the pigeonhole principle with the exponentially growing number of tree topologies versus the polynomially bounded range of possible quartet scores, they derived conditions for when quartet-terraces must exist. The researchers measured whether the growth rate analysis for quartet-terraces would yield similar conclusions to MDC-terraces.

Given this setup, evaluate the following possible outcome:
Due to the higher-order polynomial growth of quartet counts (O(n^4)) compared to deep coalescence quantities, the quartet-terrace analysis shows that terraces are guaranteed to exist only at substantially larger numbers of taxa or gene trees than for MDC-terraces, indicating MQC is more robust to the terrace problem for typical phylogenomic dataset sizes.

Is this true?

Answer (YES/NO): NO